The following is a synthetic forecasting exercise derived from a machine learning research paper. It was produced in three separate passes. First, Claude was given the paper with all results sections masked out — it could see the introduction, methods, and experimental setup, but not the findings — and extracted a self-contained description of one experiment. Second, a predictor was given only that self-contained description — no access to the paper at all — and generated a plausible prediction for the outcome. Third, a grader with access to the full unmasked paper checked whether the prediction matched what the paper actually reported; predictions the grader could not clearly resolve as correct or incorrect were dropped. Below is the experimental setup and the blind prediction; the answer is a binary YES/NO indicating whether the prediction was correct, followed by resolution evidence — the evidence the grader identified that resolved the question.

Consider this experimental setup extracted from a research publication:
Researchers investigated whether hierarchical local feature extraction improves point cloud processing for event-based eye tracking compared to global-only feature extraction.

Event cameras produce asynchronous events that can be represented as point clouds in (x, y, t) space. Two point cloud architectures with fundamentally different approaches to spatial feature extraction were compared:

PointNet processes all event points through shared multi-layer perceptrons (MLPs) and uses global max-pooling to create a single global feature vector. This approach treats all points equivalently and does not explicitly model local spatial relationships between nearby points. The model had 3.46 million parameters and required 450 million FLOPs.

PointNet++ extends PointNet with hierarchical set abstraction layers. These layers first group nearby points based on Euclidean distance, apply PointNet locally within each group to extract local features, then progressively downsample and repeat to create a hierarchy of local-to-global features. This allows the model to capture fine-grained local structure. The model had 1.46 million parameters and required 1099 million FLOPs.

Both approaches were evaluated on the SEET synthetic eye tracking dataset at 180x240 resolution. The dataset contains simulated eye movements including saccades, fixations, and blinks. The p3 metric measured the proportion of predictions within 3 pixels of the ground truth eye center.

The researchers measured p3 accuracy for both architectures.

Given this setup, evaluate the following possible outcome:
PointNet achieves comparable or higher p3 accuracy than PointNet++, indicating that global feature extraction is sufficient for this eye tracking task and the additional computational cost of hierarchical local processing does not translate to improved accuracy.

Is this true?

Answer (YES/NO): NO